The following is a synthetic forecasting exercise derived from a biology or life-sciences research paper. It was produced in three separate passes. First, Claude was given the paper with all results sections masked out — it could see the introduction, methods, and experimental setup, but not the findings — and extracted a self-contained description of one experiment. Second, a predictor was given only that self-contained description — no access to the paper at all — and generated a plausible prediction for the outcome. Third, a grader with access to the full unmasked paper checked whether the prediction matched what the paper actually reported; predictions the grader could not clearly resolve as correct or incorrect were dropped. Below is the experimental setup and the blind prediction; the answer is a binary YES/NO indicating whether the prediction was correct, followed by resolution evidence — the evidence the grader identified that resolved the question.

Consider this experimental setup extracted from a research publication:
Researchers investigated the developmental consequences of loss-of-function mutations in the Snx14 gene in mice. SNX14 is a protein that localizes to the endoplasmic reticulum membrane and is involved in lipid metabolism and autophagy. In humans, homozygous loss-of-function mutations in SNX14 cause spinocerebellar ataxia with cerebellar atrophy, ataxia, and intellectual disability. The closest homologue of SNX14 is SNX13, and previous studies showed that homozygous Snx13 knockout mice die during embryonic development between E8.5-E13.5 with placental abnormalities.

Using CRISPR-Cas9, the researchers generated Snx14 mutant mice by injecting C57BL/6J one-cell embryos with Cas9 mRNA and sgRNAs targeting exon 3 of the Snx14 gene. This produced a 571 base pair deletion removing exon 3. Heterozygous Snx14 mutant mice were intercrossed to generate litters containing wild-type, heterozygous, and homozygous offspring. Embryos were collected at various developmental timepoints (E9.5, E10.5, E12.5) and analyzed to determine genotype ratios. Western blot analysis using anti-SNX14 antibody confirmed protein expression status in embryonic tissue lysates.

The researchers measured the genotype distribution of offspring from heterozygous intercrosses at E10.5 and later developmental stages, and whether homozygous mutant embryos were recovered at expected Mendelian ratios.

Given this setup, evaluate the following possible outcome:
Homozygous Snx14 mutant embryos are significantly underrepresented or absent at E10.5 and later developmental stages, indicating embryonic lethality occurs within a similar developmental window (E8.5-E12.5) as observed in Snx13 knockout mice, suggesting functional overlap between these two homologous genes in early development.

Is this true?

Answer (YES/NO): YES